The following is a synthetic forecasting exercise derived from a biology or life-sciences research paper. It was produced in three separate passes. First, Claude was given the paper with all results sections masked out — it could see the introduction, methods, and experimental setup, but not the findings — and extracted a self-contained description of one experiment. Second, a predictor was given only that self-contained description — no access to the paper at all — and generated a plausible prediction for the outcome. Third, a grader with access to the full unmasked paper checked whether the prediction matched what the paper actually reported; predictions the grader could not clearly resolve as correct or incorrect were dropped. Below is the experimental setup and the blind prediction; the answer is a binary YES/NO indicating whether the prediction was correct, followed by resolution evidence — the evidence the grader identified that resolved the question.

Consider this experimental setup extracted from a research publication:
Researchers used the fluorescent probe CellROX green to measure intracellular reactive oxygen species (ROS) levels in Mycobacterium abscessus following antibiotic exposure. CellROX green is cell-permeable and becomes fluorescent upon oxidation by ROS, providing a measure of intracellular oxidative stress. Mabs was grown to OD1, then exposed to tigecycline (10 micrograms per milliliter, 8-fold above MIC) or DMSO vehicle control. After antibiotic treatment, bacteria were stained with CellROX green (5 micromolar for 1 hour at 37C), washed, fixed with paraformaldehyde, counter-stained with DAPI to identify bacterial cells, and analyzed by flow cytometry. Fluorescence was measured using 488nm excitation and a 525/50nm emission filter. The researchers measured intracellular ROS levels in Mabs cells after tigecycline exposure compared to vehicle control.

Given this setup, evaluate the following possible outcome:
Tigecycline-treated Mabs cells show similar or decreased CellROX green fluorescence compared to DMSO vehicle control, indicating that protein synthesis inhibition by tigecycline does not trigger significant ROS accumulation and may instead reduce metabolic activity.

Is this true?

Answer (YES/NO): NO